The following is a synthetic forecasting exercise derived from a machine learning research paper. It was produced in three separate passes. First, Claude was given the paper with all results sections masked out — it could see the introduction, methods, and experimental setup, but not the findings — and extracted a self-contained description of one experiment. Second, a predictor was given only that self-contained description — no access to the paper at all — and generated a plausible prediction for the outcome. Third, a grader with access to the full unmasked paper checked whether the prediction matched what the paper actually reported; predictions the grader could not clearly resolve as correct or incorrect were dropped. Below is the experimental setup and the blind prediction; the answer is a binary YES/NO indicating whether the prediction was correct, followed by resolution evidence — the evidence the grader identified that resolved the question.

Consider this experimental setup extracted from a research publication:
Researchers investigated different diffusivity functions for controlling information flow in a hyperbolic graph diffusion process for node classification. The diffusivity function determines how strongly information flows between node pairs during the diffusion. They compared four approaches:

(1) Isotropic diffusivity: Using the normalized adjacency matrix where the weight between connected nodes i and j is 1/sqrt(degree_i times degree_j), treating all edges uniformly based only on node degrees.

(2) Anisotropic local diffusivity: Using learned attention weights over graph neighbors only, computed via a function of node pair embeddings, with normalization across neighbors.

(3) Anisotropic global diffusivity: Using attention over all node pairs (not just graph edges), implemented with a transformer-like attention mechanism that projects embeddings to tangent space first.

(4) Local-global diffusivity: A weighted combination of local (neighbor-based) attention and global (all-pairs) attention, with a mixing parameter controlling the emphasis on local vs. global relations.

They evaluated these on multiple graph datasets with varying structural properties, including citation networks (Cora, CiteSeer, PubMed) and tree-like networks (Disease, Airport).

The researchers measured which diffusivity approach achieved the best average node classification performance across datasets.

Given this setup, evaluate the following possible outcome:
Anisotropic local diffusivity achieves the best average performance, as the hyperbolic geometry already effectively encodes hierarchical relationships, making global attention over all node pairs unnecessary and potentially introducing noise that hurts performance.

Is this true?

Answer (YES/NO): NO